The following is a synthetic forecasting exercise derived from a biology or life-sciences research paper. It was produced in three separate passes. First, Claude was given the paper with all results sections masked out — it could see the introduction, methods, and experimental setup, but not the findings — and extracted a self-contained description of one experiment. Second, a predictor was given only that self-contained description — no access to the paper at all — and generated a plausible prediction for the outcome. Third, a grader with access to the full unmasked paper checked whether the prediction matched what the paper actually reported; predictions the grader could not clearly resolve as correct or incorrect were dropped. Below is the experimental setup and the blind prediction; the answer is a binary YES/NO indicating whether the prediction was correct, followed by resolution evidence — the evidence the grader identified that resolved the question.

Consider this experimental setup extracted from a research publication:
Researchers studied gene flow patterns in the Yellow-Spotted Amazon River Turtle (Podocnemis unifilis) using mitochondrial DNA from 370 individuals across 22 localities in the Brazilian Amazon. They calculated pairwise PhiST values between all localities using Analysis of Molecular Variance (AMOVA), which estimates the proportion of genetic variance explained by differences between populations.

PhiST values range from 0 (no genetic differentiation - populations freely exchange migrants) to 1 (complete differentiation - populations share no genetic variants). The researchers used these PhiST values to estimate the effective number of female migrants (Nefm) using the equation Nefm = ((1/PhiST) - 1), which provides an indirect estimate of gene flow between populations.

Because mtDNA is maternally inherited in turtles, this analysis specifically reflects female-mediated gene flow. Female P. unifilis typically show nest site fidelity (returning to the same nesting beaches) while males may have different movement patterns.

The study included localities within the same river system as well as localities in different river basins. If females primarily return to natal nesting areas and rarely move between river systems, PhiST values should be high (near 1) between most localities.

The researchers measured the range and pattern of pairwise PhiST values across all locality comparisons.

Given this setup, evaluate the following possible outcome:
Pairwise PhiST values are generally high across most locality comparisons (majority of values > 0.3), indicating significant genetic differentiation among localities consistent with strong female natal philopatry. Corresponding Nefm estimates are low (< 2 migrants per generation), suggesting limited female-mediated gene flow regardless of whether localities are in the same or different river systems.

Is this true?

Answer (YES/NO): NO